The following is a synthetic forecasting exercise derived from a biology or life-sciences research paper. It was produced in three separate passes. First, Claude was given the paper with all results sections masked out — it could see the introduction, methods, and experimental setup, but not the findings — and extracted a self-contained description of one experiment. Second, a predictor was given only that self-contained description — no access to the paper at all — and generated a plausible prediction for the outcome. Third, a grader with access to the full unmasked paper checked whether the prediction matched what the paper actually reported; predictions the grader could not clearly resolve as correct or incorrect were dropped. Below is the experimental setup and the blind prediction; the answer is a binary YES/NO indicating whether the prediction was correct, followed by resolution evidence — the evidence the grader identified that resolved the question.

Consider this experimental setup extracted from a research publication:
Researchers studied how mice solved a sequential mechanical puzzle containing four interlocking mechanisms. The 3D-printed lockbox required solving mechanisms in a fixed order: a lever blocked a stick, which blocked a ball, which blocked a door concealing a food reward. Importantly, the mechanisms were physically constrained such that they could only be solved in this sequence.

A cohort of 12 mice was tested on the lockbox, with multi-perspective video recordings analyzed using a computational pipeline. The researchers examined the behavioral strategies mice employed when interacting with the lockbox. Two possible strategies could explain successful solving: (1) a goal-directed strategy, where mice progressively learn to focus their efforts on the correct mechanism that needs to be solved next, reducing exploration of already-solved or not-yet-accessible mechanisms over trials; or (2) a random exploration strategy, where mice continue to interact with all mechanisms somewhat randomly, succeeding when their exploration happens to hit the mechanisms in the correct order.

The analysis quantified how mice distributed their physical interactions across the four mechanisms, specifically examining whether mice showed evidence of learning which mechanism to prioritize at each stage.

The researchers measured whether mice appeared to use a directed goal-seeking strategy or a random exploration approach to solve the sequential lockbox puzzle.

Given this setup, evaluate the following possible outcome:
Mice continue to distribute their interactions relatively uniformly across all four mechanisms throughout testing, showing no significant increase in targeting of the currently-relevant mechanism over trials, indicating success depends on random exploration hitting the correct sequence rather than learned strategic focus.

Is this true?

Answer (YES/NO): YES